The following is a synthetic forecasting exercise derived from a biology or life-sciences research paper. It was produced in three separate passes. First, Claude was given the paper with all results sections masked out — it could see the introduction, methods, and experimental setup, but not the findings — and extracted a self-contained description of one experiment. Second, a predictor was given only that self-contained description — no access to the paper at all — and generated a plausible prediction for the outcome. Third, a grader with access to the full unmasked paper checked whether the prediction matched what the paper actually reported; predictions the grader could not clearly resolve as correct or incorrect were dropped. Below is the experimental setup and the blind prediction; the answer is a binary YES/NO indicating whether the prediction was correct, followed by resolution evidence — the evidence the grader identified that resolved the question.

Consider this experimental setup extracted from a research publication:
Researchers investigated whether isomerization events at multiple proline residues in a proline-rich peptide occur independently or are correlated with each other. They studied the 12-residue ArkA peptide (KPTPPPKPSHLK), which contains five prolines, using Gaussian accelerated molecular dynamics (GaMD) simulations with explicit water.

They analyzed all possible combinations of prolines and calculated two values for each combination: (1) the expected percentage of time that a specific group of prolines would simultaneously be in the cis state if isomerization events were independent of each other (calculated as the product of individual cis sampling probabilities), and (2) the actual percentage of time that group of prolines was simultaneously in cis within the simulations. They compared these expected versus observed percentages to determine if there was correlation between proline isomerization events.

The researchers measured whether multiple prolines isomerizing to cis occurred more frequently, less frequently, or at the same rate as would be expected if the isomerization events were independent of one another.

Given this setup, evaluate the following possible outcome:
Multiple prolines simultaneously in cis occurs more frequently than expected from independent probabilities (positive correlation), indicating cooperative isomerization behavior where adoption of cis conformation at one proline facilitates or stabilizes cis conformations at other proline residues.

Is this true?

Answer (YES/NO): NO